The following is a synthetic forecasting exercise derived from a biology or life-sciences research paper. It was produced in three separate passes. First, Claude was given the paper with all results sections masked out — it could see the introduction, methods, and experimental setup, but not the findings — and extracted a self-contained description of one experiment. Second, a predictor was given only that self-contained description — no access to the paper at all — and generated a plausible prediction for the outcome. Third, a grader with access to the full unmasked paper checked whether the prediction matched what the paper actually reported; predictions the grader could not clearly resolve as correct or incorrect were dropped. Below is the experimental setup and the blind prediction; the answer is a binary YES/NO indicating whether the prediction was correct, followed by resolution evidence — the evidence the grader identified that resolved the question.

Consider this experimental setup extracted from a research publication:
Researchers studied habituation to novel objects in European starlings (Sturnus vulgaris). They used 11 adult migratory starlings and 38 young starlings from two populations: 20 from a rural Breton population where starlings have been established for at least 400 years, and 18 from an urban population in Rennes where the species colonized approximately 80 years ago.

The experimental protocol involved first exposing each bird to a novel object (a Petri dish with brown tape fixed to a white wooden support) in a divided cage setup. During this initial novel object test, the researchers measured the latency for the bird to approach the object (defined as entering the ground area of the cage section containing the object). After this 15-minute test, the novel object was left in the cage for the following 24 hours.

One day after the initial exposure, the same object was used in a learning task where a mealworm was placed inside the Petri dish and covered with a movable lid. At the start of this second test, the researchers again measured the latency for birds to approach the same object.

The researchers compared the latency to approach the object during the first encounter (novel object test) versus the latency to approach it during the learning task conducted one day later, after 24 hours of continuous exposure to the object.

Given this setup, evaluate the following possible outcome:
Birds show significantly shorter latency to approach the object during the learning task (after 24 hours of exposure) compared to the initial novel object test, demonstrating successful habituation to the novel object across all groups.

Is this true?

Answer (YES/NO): YES